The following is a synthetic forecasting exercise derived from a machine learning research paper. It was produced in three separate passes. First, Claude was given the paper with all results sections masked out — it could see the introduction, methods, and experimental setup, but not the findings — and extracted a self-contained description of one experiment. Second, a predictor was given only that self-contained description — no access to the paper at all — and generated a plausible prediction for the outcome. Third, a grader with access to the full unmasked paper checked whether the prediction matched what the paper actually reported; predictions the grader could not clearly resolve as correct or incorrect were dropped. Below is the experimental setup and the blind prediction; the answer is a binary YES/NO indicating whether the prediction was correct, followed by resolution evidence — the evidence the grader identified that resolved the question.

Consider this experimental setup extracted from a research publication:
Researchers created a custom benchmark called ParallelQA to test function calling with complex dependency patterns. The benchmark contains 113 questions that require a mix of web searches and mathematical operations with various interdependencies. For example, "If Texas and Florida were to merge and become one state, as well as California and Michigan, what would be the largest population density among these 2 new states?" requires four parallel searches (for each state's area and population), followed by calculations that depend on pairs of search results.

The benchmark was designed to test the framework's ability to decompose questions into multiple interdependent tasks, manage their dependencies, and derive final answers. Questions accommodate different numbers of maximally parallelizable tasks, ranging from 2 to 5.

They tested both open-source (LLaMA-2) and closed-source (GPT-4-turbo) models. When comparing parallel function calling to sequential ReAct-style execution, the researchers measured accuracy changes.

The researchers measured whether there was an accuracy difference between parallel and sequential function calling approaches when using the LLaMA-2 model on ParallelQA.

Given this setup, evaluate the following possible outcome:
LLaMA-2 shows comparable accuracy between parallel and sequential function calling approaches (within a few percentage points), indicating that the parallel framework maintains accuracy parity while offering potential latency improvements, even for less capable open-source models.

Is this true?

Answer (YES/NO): NO